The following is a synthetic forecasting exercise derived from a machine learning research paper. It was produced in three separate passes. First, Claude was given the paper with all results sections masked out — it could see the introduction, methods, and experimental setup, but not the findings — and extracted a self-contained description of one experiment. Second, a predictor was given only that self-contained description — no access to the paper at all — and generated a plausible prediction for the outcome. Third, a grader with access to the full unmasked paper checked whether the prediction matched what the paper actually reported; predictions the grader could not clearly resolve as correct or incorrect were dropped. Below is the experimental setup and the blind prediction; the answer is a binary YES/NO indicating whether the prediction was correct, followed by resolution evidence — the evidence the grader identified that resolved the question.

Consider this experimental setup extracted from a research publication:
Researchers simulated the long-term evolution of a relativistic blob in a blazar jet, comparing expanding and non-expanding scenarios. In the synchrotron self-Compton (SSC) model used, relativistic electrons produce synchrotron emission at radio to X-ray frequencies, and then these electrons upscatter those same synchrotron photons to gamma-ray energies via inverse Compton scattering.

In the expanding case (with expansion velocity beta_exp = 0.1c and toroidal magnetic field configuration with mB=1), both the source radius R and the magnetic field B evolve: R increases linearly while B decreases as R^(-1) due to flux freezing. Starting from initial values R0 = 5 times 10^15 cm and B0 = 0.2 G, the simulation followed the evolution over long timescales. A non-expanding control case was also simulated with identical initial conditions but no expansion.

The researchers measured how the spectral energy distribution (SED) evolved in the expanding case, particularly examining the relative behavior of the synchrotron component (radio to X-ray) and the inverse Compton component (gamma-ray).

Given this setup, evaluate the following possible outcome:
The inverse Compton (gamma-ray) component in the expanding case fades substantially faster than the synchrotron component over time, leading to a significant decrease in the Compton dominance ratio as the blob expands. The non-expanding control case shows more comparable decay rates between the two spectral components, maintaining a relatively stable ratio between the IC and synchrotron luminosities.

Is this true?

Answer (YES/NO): YES